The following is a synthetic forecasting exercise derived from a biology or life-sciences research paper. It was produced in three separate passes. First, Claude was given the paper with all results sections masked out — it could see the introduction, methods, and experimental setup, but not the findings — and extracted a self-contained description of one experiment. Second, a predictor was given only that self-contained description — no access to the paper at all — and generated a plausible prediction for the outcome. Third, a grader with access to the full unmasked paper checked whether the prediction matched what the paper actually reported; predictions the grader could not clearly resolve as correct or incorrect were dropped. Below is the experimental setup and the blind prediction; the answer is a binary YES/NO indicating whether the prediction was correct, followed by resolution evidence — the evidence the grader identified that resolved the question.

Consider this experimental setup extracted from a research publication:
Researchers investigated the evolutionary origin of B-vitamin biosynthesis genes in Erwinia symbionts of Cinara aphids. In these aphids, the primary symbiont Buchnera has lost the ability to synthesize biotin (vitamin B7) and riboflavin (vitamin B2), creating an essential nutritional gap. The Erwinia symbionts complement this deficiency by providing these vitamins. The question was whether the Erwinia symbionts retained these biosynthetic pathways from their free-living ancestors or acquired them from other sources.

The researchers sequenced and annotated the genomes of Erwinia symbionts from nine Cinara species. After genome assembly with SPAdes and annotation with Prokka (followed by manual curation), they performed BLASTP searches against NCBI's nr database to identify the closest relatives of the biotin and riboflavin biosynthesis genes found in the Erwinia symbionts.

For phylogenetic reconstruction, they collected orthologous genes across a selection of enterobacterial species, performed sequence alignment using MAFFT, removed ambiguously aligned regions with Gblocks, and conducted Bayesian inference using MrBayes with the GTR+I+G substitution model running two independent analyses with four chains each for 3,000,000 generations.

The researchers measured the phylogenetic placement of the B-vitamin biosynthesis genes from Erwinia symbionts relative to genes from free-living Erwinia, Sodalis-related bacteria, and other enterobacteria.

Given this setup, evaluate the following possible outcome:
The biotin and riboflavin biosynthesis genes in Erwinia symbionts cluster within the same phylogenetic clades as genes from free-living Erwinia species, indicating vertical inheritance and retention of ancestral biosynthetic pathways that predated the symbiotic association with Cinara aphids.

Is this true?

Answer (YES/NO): NO